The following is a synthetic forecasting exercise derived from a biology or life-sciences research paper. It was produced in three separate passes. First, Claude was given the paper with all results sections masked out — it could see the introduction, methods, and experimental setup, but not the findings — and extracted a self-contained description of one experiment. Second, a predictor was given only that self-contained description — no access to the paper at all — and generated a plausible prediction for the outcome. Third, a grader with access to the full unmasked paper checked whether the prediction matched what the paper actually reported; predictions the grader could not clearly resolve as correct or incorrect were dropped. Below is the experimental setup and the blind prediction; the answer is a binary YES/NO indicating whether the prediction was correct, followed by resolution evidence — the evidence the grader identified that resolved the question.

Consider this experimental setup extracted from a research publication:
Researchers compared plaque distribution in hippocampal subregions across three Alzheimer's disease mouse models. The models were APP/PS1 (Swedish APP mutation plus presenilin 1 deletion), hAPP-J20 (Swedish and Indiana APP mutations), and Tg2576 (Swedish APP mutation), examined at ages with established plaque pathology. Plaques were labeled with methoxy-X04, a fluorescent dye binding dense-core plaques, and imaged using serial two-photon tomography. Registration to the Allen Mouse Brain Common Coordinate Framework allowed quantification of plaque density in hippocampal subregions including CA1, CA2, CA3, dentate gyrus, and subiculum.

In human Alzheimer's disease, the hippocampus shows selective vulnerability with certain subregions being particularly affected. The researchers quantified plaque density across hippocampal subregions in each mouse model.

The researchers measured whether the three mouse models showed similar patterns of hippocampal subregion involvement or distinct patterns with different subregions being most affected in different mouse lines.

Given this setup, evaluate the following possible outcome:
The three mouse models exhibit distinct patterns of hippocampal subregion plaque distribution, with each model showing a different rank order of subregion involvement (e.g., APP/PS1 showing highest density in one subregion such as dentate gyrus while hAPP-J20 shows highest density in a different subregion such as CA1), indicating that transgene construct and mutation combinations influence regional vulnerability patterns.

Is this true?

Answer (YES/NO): NO